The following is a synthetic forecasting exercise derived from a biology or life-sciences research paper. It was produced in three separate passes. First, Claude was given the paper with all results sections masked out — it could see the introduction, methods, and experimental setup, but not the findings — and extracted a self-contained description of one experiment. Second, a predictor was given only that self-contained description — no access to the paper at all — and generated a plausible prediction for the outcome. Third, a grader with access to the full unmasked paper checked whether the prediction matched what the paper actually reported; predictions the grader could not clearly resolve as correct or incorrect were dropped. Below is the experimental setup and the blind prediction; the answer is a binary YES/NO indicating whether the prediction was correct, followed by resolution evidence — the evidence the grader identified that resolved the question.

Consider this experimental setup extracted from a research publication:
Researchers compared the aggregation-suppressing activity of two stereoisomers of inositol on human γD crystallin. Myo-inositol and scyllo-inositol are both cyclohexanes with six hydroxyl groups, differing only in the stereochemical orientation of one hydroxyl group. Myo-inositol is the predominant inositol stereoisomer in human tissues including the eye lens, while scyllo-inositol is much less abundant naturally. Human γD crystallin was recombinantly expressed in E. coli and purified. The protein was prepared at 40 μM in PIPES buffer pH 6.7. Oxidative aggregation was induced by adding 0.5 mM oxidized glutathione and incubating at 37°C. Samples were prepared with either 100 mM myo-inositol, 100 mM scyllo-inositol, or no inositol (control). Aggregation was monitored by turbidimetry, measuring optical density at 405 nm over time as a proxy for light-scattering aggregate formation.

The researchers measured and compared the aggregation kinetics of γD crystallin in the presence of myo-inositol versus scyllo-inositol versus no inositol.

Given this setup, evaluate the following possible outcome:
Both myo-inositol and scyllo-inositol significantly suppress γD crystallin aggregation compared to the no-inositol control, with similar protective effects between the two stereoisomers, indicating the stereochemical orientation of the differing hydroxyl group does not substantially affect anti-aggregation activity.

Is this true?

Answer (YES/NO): YES